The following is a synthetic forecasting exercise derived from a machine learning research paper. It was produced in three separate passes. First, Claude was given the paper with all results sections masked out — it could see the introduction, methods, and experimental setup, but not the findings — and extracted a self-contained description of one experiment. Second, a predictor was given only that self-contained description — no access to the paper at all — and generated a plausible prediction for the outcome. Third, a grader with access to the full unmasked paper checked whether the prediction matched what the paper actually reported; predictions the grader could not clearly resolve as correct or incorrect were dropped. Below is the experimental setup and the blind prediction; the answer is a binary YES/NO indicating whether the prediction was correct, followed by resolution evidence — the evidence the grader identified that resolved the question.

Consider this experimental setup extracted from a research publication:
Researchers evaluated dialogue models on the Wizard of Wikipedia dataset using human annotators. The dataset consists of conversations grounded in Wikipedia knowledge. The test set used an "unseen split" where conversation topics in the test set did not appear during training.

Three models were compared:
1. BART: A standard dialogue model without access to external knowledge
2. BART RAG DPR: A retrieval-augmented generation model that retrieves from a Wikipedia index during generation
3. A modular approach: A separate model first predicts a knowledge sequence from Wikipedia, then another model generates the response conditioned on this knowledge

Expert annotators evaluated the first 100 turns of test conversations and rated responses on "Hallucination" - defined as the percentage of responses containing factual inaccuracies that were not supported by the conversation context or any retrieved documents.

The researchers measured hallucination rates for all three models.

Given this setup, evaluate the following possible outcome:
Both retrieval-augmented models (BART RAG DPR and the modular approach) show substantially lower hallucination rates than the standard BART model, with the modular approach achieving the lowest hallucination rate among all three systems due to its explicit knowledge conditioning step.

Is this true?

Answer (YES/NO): YES